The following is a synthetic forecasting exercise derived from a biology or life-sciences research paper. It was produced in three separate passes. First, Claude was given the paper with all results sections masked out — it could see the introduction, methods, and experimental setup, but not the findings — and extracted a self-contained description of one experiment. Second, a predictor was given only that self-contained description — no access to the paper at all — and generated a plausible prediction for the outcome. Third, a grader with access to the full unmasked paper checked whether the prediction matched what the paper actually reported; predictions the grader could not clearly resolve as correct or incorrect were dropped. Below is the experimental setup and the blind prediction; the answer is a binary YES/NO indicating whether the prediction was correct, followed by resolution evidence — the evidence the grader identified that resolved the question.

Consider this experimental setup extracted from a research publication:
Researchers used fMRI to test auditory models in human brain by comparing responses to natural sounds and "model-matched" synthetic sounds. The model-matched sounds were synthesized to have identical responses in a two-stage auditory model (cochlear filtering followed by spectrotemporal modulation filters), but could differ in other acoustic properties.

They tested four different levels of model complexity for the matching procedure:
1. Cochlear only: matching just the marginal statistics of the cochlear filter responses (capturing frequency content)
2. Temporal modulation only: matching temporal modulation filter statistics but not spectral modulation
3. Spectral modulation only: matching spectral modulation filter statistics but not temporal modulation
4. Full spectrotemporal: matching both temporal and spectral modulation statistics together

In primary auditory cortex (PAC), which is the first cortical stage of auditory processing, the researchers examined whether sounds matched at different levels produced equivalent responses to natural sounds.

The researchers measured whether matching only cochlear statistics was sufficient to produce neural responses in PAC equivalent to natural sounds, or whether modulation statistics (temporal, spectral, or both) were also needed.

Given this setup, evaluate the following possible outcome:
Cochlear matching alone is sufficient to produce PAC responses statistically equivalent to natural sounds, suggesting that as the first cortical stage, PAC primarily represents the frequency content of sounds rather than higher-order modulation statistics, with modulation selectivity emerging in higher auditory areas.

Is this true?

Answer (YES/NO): NO